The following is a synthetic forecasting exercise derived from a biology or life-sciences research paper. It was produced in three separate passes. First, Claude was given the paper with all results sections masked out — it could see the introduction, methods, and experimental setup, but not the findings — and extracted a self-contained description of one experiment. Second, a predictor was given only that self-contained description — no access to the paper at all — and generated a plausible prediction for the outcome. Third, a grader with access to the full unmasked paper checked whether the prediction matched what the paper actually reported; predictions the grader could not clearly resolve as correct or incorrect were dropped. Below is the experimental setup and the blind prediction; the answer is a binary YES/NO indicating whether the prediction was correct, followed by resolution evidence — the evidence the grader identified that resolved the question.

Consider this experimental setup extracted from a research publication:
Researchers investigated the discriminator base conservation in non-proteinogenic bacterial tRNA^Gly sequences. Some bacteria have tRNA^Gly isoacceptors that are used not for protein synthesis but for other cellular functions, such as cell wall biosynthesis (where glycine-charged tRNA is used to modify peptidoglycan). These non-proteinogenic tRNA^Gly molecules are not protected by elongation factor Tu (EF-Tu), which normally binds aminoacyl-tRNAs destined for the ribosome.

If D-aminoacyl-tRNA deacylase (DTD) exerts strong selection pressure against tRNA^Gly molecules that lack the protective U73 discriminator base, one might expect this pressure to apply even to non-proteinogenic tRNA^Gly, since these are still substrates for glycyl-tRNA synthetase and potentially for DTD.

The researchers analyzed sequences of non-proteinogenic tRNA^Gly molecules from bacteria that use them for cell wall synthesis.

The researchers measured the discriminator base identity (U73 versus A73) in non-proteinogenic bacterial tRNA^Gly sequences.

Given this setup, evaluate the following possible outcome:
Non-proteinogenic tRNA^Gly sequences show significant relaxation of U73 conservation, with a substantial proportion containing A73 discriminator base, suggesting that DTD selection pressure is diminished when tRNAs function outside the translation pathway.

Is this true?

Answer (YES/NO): NO